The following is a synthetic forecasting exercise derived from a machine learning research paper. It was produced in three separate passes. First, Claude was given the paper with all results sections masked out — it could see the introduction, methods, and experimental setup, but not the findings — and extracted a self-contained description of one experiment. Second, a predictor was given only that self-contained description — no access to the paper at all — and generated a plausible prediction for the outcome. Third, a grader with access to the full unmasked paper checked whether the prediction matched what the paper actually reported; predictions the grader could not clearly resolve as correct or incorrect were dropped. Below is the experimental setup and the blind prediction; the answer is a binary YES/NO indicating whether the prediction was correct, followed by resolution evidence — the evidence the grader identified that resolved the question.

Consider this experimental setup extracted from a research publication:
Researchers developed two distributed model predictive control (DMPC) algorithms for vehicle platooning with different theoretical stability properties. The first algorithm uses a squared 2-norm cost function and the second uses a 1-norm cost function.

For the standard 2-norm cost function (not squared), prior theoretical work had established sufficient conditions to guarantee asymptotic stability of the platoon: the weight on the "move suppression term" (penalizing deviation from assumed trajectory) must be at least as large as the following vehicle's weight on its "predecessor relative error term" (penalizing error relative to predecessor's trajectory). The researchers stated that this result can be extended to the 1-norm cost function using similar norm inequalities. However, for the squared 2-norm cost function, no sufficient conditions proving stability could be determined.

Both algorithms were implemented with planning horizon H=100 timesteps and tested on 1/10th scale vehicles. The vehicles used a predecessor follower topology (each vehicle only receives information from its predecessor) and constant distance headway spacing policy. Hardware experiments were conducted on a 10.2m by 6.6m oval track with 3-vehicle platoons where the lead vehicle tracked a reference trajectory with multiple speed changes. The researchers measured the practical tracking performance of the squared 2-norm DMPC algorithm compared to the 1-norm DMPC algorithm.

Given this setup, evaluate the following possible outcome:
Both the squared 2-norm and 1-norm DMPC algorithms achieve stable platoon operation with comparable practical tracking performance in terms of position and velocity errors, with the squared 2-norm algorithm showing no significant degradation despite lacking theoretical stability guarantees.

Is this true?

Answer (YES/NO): YES